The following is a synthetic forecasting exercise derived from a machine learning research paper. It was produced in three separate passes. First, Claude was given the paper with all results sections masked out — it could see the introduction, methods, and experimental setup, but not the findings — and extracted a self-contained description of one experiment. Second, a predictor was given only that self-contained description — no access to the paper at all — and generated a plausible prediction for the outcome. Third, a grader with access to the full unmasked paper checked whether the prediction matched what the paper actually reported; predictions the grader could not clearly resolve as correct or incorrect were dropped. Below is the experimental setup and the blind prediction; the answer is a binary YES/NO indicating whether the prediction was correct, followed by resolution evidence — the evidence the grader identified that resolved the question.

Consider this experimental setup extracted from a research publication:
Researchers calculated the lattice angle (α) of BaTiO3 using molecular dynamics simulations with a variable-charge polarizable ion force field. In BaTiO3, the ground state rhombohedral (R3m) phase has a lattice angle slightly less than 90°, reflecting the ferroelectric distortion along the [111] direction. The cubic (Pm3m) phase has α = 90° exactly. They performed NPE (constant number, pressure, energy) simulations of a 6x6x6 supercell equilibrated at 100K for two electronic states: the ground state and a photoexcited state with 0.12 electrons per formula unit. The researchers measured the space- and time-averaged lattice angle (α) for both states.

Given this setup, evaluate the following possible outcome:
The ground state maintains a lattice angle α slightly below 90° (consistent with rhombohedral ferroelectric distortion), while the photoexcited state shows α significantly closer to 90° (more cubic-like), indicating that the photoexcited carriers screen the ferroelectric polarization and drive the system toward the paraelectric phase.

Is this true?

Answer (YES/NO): YES